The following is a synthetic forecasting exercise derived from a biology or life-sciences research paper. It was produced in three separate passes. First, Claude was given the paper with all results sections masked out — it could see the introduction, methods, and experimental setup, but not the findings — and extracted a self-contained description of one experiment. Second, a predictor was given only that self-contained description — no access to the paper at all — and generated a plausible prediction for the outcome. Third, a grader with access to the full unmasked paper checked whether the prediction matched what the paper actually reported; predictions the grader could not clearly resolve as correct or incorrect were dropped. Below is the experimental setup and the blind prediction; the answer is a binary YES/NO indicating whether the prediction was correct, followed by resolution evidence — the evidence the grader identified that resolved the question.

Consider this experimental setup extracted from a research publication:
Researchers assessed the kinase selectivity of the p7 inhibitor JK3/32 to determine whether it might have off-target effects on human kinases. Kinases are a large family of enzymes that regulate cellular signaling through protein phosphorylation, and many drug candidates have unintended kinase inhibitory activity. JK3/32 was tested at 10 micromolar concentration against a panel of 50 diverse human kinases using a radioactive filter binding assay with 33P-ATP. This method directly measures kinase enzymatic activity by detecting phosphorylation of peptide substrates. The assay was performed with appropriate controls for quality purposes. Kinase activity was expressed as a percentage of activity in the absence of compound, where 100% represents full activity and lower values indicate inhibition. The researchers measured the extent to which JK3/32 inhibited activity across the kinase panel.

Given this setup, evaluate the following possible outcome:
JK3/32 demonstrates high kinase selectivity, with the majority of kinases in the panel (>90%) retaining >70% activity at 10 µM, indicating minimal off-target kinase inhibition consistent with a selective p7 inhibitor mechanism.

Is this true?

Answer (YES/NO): YES